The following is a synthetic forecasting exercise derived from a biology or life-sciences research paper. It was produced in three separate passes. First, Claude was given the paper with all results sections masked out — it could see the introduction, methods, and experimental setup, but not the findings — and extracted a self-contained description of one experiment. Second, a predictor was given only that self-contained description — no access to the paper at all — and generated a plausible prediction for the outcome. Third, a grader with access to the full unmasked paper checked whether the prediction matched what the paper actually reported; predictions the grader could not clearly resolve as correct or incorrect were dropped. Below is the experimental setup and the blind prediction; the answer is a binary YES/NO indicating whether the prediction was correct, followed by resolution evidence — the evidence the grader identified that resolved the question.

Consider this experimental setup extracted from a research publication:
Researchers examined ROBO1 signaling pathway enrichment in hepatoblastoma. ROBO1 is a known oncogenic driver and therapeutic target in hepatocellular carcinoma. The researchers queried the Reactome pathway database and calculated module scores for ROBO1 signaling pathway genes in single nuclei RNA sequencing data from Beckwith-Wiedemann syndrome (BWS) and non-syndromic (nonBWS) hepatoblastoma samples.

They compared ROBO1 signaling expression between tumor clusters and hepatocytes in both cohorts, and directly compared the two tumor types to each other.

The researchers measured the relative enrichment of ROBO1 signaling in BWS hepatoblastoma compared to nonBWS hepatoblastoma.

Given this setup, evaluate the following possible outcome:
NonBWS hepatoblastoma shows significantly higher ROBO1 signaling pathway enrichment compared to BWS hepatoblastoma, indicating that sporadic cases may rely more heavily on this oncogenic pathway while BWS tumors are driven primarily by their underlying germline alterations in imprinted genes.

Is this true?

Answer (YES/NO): YES